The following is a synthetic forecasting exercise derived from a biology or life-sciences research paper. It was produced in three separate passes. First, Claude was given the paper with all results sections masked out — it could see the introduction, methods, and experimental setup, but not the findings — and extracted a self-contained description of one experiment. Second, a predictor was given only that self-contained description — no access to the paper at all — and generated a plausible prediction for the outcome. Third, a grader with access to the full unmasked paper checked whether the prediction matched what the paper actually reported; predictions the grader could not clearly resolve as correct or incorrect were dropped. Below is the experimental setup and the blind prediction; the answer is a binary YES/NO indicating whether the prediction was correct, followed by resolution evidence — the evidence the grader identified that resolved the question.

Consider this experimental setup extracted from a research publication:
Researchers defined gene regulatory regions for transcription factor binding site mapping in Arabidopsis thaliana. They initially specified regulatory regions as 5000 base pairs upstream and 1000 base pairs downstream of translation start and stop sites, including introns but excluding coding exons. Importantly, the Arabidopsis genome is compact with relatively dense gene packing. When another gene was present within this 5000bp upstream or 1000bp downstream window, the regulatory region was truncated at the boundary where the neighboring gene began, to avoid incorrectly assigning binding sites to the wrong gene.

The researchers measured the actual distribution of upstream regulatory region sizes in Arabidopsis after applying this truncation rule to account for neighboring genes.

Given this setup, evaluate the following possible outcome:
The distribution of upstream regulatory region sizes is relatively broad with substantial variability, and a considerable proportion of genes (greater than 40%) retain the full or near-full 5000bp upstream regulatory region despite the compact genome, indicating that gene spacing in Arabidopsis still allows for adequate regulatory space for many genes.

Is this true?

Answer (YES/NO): NO